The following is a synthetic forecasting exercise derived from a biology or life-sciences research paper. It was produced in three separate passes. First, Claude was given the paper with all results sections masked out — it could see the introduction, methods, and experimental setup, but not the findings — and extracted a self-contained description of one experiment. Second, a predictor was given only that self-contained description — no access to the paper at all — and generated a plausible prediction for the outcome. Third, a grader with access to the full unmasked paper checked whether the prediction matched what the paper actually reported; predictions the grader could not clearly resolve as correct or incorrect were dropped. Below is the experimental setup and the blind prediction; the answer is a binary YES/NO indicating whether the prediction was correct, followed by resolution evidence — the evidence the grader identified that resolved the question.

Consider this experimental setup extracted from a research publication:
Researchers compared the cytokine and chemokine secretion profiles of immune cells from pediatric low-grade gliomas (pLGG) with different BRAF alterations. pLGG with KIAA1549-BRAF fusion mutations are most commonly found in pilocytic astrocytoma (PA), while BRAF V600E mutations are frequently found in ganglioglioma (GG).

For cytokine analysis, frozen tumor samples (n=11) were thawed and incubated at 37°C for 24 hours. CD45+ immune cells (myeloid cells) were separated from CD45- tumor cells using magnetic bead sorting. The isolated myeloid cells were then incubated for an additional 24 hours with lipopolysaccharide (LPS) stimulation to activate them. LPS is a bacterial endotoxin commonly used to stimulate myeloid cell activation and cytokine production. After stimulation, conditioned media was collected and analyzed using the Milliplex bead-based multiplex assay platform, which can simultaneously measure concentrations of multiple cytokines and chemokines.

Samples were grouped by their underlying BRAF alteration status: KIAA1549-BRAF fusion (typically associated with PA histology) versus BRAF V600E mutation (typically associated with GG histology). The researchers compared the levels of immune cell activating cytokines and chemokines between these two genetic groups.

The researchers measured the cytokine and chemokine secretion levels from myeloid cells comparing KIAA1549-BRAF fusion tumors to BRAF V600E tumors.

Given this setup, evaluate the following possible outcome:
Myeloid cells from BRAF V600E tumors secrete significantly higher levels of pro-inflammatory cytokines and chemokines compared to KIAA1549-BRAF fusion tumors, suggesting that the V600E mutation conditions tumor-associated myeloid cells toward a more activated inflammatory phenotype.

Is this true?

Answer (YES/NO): NO